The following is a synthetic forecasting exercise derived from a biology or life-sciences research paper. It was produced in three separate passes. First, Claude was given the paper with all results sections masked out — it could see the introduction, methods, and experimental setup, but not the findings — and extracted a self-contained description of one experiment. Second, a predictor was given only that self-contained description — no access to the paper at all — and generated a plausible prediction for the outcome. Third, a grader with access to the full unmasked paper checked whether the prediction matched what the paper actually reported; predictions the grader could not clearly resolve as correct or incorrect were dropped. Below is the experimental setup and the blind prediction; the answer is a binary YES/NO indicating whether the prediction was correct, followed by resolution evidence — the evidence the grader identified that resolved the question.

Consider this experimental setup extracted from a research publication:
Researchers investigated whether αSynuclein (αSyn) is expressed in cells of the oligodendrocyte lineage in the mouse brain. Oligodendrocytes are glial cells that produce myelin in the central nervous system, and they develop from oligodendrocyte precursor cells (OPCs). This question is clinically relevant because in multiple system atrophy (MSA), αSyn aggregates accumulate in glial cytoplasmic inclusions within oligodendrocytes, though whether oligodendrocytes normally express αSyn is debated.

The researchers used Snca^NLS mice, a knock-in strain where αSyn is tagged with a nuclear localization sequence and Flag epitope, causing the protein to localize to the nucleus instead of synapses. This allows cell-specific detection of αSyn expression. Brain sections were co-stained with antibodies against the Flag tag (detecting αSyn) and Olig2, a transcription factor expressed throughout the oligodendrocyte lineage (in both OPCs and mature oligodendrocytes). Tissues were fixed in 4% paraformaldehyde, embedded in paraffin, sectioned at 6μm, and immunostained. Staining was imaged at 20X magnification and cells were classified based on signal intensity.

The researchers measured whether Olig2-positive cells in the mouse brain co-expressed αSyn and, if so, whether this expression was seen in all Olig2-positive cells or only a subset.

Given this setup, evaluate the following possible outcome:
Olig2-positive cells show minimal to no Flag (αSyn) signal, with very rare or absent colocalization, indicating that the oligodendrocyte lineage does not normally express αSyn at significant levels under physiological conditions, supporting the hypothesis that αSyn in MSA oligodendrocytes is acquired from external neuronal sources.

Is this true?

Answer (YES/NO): NO